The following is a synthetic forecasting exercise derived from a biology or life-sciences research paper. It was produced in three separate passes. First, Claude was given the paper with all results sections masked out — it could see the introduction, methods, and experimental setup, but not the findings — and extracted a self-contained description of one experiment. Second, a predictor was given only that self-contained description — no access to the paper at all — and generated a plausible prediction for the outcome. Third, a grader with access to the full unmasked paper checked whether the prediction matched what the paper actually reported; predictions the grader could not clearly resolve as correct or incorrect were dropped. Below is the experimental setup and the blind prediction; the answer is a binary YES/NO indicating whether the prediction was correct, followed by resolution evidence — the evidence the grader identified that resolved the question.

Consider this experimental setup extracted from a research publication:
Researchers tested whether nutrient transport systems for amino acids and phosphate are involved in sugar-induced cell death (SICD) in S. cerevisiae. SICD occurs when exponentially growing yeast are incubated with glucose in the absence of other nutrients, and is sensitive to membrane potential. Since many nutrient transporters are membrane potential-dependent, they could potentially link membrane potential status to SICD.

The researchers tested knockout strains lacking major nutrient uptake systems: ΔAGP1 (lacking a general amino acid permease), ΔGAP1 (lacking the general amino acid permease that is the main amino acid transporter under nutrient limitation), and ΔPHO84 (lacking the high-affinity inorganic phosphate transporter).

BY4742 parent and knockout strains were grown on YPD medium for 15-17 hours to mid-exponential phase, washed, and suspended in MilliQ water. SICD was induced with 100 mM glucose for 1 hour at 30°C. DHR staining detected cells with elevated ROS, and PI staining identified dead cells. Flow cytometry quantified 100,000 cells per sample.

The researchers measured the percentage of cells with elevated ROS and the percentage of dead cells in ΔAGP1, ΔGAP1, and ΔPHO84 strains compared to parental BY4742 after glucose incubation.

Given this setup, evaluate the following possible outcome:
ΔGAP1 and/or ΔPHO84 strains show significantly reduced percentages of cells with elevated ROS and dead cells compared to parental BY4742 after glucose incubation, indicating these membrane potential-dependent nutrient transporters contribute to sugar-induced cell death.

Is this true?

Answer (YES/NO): NO